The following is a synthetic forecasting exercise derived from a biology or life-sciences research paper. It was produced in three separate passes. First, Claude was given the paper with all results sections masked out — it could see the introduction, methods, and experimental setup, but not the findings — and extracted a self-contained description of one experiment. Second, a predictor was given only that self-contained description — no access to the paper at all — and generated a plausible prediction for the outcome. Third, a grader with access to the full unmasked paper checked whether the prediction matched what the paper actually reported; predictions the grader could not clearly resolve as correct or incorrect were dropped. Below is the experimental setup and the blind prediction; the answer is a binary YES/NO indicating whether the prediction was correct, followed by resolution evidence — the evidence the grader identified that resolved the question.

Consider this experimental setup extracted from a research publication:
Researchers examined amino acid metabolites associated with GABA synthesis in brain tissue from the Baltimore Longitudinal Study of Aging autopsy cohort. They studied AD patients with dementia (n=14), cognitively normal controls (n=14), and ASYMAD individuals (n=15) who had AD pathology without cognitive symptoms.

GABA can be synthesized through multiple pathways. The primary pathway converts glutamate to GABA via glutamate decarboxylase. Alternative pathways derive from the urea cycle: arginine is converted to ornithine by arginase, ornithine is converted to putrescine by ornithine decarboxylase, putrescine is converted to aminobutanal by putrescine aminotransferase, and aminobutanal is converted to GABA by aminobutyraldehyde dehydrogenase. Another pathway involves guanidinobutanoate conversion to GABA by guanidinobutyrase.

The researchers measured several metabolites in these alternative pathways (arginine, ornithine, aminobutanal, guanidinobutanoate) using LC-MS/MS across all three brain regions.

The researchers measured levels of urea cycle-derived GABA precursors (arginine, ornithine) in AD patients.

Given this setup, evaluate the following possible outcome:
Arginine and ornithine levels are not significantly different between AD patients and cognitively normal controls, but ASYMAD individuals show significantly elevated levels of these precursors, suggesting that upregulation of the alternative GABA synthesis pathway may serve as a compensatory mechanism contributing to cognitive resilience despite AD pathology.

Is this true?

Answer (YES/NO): NO